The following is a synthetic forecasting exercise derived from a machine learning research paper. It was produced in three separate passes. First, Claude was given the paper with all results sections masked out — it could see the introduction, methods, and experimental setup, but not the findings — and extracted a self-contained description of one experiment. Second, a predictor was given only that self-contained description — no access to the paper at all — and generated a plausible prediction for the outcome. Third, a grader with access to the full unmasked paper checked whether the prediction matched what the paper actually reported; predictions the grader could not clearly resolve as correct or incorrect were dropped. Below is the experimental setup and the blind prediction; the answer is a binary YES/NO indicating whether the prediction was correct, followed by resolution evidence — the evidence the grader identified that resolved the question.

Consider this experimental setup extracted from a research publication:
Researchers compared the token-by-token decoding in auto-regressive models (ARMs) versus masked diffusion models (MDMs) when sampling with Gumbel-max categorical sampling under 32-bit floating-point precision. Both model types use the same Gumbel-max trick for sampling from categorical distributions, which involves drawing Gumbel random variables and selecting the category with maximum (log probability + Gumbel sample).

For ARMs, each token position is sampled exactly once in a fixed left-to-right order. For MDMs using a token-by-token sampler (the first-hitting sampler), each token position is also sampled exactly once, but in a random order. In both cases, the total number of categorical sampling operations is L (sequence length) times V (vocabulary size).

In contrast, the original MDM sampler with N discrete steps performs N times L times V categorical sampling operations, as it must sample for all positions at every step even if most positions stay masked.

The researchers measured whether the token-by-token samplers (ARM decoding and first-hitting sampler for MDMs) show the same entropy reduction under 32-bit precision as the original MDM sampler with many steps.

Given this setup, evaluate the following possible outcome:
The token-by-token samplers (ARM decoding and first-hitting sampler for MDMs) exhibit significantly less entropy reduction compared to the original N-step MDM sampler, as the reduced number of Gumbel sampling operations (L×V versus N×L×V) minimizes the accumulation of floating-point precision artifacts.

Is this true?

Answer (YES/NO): YES